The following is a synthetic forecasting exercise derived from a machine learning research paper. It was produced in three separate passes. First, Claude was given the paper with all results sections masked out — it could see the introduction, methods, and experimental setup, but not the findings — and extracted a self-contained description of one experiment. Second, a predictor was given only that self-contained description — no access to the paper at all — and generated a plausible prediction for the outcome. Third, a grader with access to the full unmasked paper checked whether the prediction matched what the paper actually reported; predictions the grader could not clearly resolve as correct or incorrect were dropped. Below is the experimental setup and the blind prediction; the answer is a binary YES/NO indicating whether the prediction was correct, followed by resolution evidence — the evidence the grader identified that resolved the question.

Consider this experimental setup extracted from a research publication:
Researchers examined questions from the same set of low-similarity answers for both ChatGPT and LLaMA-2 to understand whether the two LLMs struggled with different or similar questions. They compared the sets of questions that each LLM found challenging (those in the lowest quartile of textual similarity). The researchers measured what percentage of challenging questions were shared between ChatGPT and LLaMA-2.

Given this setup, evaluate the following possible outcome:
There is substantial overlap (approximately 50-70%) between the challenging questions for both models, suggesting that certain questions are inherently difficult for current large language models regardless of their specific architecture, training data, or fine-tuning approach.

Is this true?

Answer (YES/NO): YES